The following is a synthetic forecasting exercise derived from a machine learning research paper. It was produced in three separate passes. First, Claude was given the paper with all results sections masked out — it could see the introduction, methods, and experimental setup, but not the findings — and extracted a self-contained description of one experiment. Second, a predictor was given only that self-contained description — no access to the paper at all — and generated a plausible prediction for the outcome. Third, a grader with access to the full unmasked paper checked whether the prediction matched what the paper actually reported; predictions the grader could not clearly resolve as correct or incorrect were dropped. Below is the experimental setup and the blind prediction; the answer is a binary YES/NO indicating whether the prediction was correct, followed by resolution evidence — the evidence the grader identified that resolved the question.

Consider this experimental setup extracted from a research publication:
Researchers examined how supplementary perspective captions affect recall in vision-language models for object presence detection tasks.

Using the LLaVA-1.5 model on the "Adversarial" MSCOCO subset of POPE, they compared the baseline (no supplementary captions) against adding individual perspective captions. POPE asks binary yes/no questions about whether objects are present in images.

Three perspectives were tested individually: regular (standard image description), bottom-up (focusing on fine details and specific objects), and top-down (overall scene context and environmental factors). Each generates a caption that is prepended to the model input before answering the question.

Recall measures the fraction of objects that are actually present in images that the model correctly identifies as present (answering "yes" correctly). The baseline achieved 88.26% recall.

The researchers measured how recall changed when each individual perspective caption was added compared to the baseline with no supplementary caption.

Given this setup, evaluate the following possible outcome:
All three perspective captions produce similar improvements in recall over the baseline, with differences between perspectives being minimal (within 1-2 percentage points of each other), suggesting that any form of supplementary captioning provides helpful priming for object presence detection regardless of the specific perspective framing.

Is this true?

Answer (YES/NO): NO